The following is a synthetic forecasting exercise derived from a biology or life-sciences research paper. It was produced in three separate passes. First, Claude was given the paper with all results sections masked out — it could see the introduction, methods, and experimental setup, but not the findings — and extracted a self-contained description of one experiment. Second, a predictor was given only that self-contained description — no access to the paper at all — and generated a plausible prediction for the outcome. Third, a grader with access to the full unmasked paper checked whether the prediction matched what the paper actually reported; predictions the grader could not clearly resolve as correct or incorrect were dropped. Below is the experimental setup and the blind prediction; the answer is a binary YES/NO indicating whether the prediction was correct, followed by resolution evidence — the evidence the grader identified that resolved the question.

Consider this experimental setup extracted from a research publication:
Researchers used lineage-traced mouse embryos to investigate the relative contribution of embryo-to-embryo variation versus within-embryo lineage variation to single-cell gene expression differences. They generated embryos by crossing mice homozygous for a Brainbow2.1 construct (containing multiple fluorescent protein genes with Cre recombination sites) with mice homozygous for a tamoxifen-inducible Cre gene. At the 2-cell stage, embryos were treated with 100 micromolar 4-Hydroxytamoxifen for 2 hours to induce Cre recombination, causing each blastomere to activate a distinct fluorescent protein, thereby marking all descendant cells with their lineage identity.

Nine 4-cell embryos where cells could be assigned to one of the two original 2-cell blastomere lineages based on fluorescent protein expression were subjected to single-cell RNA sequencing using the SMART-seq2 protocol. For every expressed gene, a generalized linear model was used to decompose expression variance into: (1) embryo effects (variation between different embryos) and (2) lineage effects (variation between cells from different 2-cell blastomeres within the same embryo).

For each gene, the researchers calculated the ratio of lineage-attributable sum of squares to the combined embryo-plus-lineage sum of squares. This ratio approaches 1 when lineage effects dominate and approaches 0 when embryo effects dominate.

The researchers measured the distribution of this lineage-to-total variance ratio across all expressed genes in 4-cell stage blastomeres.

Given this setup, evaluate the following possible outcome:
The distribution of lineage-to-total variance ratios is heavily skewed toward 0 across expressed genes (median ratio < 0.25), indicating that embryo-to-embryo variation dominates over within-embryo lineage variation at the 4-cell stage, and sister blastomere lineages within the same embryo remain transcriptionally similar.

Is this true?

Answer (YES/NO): NO